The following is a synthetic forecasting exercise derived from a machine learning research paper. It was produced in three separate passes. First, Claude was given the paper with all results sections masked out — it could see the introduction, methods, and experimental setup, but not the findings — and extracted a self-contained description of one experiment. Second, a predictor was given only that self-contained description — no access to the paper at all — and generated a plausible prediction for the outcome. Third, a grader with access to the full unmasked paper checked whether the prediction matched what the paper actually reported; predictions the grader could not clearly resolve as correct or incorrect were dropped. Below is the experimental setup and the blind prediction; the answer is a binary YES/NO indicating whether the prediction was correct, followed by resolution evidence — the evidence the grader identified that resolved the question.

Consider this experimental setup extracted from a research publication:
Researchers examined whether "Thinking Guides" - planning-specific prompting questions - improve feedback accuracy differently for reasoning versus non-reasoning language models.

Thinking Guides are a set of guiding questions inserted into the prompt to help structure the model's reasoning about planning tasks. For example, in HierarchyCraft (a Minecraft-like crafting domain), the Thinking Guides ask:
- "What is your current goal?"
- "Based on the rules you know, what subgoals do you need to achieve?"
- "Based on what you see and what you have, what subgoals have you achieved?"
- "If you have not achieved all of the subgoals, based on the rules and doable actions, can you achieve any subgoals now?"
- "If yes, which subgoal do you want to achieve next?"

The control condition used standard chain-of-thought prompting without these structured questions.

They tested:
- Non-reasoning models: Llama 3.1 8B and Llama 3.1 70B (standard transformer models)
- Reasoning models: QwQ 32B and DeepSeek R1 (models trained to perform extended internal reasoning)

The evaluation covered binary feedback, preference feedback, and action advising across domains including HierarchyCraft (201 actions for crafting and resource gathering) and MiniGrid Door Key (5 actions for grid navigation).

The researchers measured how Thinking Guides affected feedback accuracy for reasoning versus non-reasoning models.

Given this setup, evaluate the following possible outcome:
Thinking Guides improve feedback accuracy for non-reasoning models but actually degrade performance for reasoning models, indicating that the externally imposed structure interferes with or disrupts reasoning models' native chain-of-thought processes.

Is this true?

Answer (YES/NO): NO